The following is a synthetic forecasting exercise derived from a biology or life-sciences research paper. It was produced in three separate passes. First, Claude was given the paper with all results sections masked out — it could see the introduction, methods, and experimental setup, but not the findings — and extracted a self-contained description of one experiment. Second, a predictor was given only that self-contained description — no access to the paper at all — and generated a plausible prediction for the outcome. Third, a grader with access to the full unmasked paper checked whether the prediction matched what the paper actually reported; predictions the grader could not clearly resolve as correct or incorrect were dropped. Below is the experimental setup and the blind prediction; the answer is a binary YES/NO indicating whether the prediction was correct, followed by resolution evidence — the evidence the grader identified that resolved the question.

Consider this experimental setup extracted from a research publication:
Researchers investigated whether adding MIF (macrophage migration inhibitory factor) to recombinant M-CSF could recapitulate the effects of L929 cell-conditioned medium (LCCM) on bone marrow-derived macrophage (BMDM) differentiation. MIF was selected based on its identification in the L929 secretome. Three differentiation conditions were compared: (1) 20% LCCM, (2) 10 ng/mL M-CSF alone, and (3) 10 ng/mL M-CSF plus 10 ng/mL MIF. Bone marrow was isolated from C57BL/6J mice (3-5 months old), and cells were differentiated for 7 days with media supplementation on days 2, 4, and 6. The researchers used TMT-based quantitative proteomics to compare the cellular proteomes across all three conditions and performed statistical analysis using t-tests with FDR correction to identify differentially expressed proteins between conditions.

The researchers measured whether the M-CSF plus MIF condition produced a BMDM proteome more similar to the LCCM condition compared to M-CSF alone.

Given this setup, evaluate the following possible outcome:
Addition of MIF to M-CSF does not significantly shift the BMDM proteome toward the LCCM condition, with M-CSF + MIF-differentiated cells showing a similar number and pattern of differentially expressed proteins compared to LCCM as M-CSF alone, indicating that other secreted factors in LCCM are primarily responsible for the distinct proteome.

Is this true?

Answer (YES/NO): YES